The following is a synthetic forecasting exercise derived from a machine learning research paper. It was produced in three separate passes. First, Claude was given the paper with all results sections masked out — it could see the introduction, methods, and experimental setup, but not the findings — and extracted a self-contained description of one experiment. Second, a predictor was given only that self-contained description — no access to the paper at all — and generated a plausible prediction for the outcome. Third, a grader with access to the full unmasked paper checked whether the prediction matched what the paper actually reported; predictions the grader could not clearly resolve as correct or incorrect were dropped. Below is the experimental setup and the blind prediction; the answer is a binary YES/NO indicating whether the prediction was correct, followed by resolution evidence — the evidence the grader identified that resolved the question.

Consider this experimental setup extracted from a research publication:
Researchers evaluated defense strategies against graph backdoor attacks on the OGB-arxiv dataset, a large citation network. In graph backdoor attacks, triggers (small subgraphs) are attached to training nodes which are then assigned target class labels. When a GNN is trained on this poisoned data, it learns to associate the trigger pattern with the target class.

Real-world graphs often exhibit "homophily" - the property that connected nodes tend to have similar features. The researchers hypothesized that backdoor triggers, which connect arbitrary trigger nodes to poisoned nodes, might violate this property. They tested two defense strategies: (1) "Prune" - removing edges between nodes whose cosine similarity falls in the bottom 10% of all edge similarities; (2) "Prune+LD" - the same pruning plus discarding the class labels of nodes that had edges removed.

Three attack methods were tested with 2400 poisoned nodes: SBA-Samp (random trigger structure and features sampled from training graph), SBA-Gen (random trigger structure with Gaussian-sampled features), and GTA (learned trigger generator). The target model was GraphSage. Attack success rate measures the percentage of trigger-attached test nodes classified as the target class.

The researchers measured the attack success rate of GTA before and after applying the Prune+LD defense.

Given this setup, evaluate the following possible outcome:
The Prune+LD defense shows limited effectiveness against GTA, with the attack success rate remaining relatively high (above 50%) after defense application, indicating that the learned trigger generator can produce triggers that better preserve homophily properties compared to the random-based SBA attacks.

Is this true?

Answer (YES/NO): NO